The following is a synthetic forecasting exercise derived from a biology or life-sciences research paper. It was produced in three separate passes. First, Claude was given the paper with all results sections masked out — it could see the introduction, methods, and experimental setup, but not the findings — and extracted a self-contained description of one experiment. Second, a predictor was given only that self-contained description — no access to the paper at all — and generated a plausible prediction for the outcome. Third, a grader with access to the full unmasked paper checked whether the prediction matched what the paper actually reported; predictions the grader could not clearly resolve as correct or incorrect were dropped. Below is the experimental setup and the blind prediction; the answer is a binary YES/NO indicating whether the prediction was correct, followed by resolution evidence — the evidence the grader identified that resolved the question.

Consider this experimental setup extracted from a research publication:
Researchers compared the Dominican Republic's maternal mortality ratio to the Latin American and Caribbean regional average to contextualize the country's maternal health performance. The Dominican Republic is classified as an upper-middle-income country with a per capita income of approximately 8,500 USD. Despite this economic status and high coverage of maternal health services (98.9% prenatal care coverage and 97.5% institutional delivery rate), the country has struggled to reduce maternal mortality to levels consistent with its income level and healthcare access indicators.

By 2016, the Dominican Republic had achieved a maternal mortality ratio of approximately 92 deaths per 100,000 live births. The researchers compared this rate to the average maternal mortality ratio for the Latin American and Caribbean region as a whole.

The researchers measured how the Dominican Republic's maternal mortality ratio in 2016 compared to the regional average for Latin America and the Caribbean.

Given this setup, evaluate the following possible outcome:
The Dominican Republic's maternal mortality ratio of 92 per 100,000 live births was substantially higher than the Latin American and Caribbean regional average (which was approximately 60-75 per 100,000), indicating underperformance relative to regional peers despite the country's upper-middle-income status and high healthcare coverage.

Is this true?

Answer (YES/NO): YES